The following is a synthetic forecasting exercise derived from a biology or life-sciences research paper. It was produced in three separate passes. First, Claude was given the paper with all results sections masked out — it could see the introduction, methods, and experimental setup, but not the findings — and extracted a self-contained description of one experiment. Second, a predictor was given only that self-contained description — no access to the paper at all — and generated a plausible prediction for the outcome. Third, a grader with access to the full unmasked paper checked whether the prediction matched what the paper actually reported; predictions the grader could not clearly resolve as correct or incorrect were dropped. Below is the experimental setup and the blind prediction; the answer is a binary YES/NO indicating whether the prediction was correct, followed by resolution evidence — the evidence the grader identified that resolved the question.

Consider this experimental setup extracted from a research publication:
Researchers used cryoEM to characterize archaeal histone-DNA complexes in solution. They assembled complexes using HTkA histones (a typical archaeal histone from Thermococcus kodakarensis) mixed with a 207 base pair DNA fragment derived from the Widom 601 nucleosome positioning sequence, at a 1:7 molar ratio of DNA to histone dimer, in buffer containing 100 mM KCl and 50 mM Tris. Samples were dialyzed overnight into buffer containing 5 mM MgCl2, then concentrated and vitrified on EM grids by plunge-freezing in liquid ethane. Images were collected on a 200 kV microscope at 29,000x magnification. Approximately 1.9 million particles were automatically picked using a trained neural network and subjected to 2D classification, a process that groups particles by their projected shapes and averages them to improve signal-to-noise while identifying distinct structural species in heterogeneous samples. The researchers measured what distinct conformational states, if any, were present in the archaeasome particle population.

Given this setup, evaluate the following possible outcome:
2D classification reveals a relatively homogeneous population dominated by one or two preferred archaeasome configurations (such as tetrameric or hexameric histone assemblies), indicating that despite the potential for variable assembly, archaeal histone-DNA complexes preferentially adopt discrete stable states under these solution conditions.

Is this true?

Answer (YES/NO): YES